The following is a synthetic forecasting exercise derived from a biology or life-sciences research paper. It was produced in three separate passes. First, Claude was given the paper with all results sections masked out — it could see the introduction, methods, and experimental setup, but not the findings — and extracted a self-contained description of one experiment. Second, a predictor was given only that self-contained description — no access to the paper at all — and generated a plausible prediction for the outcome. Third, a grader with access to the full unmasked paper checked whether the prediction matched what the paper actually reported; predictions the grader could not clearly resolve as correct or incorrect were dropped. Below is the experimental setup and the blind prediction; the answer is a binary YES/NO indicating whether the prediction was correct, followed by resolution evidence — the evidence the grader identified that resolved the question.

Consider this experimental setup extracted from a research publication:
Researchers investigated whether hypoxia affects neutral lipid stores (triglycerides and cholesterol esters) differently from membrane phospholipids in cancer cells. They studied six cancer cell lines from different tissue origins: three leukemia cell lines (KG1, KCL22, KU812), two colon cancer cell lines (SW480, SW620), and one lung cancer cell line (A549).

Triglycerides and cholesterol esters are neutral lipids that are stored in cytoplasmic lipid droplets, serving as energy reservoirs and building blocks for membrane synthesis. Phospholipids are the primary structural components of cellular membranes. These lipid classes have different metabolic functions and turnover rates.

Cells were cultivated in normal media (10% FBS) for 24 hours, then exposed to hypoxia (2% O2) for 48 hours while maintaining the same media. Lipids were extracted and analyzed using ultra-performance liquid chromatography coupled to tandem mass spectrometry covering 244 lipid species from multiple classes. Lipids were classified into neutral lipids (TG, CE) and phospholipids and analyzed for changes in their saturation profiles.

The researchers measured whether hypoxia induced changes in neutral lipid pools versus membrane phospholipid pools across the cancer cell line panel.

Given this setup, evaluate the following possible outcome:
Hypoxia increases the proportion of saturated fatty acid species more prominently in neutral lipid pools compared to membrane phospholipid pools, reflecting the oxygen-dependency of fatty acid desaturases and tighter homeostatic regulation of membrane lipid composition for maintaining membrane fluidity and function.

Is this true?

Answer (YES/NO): NO